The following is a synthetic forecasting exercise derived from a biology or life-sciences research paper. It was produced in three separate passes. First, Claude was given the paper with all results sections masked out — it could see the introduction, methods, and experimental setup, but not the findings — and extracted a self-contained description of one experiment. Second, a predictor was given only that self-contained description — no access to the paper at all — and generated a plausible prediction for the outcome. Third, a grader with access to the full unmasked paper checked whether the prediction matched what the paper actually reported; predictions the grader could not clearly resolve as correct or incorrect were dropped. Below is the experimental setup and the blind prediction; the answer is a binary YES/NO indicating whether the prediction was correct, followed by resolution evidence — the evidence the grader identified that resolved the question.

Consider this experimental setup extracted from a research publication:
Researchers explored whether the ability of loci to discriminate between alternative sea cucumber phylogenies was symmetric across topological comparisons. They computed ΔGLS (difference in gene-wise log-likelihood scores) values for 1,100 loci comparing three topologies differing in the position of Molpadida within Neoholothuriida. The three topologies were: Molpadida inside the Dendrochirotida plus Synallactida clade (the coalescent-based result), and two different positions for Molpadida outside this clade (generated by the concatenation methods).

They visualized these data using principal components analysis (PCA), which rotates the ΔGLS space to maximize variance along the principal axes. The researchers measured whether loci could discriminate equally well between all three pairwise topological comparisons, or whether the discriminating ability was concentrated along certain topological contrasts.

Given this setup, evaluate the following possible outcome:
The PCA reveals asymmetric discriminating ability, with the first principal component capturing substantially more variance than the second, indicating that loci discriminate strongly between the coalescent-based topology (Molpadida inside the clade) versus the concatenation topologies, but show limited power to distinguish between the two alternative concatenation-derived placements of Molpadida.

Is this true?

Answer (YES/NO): YES